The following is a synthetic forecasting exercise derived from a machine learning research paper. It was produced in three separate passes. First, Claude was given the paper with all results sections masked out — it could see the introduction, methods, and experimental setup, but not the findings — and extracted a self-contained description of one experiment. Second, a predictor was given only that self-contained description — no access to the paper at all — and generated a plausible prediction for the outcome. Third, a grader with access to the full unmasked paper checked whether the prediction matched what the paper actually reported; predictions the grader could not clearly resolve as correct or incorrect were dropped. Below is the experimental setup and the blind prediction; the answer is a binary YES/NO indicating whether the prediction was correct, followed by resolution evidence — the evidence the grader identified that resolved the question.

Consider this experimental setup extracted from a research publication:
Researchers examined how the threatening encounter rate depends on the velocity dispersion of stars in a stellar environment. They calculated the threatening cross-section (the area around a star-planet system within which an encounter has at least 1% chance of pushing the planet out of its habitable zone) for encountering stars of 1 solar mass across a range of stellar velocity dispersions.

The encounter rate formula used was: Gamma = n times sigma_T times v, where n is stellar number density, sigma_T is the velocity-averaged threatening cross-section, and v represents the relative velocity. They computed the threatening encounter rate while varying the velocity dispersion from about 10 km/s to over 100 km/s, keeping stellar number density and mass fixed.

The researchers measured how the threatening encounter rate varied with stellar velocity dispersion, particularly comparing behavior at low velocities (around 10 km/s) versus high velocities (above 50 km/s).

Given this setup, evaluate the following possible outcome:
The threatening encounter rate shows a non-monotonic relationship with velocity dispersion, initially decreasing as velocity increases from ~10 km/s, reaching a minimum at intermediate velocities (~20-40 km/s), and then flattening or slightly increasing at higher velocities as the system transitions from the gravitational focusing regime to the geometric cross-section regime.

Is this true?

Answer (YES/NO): NO